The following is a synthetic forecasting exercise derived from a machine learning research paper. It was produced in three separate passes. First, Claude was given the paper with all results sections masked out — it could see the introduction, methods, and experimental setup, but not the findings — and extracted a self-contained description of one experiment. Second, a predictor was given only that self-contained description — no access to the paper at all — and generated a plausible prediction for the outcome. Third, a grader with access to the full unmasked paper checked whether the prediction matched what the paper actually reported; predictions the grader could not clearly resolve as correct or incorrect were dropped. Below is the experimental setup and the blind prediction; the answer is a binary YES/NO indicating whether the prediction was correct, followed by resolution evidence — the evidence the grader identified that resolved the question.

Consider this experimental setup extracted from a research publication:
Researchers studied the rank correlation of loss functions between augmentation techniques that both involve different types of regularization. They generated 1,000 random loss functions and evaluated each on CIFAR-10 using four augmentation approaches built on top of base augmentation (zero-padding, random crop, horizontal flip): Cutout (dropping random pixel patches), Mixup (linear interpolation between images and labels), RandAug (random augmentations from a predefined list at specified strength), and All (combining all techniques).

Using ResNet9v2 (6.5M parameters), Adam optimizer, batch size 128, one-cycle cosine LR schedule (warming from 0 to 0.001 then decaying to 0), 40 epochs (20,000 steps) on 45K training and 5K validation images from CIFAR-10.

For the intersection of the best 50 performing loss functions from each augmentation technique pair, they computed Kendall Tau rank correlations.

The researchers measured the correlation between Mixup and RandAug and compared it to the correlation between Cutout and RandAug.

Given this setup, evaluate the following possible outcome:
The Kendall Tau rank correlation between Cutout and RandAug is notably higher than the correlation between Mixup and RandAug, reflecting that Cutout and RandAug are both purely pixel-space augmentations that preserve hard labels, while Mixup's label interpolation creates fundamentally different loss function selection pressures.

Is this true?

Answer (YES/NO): YES